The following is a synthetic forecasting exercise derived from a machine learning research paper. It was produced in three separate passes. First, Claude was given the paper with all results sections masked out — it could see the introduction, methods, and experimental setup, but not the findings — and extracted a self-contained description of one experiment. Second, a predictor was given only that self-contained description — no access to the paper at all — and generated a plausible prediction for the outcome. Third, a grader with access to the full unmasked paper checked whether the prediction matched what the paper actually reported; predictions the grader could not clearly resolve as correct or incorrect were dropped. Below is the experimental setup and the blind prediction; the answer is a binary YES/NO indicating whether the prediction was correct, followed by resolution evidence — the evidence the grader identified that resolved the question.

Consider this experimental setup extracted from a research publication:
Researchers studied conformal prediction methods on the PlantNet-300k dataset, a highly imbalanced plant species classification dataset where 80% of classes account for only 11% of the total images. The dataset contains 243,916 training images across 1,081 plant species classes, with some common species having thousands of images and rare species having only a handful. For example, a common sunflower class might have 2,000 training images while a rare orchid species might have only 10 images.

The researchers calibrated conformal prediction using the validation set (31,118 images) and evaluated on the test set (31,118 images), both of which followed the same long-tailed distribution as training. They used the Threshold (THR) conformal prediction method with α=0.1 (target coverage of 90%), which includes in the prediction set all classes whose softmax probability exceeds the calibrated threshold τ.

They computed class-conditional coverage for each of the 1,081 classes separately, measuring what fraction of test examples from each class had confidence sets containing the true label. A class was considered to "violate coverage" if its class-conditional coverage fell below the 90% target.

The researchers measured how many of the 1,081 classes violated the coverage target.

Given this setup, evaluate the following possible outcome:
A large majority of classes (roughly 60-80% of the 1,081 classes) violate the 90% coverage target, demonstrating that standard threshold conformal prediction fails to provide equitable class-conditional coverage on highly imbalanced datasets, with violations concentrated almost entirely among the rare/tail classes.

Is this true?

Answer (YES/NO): YES